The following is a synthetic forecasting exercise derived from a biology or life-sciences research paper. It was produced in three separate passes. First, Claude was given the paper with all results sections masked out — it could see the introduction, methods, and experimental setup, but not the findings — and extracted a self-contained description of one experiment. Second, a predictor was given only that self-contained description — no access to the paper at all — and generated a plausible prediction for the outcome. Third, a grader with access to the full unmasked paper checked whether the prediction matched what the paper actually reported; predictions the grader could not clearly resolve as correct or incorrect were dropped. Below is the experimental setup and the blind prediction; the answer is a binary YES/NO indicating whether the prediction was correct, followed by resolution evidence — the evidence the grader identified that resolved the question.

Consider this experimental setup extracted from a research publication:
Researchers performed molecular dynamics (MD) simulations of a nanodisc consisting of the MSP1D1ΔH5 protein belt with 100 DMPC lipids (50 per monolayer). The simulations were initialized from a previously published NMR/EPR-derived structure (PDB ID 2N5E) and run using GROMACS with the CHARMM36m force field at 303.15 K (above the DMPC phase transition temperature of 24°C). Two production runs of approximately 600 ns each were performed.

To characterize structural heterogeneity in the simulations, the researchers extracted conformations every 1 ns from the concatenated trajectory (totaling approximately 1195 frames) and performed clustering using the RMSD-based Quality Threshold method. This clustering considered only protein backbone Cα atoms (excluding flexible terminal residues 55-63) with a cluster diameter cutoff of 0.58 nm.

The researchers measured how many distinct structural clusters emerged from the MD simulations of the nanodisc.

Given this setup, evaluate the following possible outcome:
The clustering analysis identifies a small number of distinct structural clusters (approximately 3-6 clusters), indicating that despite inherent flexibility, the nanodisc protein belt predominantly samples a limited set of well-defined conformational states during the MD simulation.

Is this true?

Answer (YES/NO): YES